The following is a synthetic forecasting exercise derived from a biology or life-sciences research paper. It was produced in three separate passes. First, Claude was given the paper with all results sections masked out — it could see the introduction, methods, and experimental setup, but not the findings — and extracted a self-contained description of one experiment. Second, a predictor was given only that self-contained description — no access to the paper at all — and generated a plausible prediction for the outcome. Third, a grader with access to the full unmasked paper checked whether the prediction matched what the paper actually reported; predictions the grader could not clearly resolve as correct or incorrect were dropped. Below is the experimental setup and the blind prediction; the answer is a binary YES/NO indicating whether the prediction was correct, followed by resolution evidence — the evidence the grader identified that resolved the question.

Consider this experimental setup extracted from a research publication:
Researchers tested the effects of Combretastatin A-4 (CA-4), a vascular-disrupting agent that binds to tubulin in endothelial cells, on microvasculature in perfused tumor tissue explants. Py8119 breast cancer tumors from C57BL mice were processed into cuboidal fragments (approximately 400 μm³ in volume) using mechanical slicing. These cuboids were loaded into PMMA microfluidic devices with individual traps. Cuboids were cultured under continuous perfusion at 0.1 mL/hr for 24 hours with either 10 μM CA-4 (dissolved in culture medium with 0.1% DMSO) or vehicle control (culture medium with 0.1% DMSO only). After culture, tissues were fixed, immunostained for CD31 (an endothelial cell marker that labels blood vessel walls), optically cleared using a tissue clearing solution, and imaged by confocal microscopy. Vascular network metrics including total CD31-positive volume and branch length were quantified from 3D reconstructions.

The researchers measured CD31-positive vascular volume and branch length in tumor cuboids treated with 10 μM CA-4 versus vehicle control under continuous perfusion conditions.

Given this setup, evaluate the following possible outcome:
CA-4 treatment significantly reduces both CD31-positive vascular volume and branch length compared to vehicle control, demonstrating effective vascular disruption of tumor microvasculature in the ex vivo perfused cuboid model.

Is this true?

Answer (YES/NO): NO